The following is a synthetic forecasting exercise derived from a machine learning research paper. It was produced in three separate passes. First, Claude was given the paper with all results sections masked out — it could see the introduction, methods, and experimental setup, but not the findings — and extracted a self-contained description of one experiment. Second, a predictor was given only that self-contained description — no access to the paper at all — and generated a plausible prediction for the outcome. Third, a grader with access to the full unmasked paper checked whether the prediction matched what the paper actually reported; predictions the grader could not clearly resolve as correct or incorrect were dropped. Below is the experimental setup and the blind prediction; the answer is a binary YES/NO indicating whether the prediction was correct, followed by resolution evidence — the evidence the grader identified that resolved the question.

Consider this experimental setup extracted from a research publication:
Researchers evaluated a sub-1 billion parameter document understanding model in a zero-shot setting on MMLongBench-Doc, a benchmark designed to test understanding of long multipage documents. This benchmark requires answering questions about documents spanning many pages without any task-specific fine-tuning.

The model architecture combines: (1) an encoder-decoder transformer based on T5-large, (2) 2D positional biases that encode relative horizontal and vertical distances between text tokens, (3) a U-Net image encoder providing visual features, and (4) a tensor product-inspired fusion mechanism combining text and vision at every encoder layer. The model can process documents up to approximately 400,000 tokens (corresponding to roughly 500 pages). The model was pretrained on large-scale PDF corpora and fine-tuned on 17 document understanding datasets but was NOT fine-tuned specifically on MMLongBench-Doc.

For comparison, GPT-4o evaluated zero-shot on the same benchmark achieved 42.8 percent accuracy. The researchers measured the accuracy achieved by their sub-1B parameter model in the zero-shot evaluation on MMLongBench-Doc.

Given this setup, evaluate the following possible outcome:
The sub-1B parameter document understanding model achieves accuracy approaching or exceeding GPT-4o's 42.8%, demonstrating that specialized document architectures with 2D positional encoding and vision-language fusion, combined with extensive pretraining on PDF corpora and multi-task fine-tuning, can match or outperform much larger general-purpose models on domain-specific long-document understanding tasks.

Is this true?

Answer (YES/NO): NO